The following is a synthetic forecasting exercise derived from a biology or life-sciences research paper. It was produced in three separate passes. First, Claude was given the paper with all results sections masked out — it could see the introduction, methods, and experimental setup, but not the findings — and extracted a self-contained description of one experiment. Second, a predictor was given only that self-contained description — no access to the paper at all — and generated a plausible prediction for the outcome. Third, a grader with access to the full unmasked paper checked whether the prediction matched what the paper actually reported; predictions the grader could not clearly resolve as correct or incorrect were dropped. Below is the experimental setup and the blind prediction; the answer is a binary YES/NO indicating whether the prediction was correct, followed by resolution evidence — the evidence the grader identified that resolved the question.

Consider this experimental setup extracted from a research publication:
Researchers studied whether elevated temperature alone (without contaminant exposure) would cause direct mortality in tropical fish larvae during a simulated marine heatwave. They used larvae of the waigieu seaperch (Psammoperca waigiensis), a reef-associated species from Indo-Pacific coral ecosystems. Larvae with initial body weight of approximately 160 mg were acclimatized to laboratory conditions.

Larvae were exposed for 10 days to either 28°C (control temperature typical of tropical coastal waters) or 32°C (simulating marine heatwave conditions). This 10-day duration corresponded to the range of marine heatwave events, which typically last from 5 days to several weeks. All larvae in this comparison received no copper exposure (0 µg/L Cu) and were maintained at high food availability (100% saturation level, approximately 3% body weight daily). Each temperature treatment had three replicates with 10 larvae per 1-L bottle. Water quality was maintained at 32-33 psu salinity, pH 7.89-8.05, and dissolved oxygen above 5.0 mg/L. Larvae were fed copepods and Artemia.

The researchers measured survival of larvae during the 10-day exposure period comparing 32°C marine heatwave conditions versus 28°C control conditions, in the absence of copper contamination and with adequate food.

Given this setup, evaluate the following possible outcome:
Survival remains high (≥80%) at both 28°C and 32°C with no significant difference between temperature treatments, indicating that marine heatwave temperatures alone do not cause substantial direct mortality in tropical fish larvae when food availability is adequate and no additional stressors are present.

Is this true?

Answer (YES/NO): YES